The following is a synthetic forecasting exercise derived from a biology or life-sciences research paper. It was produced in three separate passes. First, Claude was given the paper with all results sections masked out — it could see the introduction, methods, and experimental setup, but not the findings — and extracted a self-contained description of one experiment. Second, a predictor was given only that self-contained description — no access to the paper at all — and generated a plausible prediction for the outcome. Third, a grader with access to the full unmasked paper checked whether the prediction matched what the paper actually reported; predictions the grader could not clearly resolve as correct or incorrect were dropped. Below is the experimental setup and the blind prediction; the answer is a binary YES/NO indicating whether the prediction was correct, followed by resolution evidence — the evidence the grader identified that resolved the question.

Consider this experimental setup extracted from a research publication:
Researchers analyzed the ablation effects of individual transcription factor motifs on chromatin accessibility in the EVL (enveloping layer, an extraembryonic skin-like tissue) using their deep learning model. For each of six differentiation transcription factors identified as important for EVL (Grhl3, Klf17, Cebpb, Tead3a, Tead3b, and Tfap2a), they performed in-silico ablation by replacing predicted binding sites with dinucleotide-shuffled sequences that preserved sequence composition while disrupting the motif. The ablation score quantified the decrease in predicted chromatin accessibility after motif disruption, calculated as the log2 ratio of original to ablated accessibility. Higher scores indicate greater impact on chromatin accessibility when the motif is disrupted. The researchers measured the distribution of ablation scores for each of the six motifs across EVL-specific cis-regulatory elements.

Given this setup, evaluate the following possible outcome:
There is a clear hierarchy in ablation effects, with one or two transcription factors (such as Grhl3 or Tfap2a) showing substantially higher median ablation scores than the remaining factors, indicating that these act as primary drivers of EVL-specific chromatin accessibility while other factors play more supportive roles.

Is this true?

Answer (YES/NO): YES